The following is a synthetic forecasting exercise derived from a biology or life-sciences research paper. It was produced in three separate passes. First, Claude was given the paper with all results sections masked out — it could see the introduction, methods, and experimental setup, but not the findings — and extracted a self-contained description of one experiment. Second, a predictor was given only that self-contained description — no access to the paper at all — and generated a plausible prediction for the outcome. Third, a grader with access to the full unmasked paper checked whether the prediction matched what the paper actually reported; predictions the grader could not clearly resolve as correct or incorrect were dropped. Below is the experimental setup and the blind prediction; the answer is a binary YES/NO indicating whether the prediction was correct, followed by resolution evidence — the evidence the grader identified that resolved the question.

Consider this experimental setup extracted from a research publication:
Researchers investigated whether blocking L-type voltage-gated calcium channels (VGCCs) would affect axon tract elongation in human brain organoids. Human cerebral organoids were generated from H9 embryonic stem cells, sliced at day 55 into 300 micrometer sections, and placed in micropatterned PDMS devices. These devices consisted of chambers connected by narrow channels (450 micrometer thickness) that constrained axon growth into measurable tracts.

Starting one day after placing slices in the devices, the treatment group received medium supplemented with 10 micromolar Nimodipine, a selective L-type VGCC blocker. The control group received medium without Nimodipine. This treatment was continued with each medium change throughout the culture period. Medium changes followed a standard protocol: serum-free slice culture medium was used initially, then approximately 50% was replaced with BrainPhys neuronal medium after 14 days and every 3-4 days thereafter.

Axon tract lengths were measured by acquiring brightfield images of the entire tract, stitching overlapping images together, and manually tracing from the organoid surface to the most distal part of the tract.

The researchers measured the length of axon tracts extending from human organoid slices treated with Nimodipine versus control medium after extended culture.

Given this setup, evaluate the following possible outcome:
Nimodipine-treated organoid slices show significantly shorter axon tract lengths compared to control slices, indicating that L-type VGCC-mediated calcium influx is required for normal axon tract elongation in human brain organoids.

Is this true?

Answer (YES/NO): NO